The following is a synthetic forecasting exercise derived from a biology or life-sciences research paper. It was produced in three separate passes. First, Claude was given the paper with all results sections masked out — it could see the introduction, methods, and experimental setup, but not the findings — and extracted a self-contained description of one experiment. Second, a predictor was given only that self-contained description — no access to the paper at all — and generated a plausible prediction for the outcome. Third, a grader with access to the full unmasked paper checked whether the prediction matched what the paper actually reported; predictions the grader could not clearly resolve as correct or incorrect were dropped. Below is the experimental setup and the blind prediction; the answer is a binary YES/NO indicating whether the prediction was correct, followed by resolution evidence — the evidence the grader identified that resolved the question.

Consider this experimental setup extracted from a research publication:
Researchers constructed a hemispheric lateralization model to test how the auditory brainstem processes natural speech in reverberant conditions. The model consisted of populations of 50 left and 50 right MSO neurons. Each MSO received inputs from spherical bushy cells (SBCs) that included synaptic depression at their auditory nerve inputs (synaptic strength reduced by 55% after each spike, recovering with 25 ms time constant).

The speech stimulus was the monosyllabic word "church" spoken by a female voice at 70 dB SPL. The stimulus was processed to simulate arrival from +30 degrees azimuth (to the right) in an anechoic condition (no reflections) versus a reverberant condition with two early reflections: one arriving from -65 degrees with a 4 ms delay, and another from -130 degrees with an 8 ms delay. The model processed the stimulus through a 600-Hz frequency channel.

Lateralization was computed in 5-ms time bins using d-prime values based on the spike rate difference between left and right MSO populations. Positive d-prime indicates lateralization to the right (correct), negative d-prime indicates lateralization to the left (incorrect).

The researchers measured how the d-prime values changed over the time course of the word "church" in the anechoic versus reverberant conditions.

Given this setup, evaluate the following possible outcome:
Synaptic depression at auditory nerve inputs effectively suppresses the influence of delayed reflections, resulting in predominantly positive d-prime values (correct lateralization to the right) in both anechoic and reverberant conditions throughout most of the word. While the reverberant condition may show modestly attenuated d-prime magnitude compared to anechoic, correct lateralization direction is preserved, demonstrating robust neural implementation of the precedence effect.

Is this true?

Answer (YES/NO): NO